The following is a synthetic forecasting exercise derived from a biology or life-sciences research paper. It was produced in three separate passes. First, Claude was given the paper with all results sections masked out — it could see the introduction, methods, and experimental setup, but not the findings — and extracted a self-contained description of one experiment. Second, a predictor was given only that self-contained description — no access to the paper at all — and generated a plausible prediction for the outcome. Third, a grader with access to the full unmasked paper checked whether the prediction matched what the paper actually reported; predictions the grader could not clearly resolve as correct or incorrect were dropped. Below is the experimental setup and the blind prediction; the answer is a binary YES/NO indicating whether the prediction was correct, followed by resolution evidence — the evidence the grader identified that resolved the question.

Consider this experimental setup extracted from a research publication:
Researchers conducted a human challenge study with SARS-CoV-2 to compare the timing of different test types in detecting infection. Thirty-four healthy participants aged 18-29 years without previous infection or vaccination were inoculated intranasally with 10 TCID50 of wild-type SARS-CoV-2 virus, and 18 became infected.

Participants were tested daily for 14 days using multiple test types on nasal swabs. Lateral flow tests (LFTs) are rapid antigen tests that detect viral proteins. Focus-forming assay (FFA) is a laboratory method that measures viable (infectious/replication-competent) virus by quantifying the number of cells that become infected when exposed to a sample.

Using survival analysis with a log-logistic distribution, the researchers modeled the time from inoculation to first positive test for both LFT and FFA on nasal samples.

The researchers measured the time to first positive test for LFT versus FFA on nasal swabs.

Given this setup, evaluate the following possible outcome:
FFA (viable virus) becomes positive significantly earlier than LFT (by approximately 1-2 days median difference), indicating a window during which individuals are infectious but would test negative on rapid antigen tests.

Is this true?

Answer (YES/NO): NO